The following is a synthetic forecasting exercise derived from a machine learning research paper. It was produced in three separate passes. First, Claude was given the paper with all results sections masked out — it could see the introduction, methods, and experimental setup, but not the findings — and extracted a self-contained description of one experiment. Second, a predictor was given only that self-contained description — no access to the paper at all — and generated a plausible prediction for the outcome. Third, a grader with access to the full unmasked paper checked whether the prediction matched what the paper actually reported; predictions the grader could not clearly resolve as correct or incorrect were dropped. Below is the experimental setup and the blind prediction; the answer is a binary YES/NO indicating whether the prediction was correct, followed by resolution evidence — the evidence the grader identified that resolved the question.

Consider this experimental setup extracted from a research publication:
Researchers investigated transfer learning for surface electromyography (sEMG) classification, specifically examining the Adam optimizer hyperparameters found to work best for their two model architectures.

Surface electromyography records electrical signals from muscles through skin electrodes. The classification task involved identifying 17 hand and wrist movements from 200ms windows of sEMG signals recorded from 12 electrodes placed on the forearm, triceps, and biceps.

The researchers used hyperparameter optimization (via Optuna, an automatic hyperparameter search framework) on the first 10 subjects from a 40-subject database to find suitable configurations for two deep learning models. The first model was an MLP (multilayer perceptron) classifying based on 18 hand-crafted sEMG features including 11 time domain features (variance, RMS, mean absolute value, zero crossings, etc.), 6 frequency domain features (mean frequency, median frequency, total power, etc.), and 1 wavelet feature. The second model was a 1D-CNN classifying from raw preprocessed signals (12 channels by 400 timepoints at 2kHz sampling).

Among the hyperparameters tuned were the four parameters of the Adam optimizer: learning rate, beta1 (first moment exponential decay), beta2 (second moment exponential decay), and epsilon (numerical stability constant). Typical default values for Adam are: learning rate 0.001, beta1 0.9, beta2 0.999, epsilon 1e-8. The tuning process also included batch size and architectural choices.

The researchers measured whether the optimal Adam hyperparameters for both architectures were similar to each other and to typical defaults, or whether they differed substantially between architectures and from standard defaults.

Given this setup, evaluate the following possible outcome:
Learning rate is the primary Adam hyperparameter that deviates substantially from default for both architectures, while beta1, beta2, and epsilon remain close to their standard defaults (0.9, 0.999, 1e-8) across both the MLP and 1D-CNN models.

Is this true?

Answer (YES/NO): NO